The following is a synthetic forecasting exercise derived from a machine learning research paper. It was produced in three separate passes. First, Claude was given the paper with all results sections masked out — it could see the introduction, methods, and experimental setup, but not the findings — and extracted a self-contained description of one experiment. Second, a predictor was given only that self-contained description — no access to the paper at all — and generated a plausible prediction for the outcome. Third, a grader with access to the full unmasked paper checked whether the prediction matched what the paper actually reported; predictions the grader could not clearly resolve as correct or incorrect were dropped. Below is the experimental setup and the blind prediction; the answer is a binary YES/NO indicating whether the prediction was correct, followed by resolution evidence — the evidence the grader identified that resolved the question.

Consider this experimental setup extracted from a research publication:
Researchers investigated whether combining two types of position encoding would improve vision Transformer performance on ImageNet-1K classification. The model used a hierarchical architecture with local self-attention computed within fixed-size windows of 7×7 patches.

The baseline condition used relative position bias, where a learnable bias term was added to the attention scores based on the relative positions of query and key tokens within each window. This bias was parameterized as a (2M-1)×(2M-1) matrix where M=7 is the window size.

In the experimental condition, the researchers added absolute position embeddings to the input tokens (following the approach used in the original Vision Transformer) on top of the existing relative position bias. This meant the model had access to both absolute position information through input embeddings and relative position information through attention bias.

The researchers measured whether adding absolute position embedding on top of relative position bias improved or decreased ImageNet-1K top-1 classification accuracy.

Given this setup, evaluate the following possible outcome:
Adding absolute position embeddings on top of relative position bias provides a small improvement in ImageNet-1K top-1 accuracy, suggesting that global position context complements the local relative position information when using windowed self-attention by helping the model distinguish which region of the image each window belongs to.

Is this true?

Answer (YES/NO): NO